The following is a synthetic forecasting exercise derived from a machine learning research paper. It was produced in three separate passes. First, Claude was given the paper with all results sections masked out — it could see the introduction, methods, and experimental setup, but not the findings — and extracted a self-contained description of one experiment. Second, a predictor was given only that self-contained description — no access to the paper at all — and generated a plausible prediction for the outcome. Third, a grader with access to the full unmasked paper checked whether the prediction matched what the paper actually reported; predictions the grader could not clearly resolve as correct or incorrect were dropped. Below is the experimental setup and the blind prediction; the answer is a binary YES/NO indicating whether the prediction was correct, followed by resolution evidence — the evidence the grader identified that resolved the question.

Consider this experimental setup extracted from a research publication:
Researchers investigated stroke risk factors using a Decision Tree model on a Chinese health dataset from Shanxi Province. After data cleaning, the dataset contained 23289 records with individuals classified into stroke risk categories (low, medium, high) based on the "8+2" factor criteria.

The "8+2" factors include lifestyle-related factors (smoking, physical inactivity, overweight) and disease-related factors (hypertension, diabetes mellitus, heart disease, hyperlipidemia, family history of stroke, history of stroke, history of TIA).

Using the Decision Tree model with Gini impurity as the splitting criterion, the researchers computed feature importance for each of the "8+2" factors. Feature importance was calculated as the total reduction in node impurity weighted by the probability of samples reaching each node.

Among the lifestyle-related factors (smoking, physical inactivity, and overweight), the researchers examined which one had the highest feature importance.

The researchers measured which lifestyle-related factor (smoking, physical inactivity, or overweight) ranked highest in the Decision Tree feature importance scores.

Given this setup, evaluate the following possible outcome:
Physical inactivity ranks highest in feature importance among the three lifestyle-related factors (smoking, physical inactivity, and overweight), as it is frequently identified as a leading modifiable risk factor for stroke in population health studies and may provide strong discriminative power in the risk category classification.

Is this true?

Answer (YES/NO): YES